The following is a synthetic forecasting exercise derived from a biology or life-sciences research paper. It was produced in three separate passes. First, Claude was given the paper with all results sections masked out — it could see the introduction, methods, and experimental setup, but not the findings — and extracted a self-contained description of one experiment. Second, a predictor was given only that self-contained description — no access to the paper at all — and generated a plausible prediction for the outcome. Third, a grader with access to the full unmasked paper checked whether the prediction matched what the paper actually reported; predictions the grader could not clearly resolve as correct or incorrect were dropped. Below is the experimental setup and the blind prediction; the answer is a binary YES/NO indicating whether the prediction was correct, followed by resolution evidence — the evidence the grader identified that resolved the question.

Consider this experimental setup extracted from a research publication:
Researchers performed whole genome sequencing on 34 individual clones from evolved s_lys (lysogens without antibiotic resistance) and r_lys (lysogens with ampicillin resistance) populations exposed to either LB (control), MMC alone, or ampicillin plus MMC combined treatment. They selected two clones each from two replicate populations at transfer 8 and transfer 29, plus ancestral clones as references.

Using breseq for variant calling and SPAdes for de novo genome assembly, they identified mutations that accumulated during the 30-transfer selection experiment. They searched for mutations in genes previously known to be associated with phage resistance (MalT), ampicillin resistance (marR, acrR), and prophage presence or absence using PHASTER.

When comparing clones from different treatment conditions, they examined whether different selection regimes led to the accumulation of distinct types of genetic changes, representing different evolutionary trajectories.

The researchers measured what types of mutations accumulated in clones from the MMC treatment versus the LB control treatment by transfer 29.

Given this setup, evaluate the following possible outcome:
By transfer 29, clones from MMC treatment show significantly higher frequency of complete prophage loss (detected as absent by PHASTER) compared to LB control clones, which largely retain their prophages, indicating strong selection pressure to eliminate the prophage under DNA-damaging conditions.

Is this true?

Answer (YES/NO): YES